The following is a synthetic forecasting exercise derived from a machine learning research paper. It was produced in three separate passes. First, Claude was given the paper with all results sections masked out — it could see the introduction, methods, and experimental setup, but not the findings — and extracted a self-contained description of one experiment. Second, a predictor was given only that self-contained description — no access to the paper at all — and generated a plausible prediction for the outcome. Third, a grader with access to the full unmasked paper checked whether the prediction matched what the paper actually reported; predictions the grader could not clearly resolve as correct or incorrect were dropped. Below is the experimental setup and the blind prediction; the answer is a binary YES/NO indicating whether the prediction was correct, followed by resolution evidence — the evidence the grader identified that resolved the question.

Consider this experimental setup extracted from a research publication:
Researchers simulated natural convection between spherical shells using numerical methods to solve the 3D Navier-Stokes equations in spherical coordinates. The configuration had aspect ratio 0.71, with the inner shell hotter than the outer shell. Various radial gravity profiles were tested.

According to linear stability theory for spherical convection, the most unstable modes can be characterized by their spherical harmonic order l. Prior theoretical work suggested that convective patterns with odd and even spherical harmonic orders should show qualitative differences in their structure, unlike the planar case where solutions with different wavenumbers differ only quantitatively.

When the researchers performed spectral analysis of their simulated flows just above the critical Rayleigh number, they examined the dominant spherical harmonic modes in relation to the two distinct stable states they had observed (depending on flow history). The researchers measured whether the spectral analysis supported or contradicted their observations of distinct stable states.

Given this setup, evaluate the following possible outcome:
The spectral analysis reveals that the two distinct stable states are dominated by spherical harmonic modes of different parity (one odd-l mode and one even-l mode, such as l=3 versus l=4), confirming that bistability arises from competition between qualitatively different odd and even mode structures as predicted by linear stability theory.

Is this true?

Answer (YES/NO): YES